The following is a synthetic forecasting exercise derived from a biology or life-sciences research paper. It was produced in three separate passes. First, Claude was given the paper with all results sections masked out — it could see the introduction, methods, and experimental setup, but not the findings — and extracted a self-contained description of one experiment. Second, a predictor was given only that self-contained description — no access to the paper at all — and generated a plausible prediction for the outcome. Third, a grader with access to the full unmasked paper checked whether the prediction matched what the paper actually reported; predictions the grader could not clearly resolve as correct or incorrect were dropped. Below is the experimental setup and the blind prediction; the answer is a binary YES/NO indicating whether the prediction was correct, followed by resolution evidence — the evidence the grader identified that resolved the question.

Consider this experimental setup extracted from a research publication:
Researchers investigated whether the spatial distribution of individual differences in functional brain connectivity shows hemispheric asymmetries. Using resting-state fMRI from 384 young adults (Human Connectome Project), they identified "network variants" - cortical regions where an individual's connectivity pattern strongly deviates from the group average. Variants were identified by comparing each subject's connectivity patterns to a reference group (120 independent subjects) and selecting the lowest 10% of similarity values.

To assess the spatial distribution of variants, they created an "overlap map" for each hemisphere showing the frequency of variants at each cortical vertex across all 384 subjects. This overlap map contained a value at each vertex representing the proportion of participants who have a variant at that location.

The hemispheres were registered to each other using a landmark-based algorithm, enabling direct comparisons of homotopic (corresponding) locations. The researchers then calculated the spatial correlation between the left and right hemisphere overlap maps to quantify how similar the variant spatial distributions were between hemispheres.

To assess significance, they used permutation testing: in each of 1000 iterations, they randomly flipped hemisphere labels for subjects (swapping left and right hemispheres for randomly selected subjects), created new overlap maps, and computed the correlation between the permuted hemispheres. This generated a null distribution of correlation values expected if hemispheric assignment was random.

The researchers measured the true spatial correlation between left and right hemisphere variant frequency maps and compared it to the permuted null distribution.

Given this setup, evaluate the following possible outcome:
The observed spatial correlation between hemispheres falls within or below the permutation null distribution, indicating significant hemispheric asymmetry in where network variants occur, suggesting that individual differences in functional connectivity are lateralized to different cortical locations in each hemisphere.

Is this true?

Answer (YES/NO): YES